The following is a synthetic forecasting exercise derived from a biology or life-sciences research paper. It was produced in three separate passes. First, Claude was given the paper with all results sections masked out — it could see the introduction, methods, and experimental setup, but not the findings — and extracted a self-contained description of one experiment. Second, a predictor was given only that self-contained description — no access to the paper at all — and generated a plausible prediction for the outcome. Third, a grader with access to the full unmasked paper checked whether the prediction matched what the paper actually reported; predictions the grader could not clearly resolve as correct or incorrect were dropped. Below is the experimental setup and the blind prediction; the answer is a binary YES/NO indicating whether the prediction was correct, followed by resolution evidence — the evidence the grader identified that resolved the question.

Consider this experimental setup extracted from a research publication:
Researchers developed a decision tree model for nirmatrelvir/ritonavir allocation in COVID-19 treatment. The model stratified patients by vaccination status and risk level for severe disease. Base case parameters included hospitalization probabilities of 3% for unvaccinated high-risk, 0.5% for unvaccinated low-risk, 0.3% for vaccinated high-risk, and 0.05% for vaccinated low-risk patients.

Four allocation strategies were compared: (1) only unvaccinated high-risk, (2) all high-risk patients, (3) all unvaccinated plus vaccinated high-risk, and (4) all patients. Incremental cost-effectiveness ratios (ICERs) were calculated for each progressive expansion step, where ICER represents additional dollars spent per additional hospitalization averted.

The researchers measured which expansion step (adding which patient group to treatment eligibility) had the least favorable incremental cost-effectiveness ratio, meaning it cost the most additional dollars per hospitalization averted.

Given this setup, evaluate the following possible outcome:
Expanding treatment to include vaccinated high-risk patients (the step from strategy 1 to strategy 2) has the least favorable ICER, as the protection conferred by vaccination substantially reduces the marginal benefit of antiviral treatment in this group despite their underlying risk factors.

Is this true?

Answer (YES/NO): NO